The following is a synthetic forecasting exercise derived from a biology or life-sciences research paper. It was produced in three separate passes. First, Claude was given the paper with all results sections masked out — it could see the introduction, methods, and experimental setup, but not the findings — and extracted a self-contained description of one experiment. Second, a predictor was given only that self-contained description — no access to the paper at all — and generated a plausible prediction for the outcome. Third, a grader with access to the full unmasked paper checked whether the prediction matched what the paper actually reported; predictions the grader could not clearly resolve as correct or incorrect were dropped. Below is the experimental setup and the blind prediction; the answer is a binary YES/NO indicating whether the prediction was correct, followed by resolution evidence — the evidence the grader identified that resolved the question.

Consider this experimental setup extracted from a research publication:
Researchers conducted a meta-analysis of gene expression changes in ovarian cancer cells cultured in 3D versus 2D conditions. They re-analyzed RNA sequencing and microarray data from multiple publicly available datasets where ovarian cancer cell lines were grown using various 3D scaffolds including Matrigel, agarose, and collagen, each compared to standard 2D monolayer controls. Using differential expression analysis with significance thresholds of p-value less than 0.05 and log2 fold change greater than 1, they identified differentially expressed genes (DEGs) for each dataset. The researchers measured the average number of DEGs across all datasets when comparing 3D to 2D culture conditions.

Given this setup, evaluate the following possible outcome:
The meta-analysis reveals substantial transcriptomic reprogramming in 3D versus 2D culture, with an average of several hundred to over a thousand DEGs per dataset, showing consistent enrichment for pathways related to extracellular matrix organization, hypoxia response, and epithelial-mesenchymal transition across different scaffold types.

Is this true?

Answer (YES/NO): YES